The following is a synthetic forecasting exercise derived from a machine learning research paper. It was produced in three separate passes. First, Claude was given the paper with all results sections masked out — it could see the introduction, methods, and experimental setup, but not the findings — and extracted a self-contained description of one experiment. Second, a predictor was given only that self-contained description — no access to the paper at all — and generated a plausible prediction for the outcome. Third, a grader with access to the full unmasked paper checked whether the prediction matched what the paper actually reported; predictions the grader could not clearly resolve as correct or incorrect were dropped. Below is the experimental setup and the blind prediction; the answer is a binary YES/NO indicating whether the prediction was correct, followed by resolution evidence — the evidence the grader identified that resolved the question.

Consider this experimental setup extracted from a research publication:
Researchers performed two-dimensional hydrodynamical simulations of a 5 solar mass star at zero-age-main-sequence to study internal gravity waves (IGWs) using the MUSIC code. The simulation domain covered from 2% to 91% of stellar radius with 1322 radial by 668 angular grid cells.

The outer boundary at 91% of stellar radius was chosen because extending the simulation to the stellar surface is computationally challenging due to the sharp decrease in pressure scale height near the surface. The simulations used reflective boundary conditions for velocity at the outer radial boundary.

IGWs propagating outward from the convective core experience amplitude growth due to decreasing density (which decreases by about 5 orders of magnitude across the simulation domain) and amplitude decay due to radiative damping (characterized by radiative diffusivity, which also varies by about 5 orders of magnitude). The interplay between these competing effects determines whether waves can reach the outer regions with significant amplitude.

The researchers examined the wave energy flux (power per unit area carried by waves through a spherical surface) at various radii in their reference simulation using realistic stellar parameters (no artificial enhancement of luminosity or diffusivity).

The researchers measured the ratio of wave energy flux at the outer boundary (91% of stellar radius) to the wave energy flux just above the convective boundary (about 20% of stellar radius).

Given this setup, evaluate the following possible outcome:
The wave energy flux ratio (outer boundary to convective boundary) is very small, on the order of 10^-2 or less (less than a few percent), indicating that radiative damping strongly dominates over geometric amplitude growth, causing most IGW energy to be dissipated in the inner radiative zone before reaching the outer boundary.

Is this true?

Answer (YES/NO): NO